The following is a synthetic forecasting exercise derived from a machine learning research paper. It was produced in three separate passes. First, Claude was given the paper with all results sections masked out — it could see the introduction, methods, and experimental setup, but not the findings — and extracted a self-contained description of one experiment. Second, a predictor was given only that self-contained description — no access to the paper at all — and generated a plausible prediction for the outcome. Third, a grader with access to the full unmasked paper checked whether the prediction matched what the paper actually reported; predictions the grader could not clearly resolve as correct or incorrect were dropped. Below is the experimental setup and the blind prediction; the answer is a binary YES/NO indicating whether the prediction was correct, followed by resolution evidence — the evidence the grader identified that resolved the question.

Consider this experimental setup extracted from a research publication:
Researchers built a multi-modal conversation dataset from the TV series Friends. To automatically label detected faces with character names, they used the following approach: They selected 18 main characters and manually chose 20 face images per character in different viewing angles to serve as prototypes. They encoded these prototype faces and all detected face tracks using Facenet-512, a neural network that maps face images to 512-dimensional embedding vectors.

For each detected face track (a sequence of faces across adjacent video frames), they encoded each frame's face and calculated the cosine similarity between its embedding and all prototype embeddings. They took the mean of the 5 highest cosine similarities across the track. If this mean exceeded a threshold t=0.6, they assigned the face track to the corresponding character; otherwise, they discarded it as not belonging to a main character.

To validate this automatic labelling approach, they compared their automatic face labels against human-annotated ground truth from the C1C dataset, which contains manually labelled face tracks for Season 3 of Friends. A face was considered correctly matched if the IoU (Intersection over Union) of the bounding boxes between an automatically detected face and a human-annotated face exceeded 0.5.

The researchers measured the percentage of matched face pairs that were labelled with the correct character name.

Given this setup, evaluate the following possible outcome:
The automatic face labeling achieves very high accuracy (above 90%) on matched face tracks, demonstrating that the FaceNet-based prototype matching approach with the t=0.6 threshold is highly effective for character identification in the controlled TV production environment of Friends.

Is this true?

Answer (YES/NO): YES